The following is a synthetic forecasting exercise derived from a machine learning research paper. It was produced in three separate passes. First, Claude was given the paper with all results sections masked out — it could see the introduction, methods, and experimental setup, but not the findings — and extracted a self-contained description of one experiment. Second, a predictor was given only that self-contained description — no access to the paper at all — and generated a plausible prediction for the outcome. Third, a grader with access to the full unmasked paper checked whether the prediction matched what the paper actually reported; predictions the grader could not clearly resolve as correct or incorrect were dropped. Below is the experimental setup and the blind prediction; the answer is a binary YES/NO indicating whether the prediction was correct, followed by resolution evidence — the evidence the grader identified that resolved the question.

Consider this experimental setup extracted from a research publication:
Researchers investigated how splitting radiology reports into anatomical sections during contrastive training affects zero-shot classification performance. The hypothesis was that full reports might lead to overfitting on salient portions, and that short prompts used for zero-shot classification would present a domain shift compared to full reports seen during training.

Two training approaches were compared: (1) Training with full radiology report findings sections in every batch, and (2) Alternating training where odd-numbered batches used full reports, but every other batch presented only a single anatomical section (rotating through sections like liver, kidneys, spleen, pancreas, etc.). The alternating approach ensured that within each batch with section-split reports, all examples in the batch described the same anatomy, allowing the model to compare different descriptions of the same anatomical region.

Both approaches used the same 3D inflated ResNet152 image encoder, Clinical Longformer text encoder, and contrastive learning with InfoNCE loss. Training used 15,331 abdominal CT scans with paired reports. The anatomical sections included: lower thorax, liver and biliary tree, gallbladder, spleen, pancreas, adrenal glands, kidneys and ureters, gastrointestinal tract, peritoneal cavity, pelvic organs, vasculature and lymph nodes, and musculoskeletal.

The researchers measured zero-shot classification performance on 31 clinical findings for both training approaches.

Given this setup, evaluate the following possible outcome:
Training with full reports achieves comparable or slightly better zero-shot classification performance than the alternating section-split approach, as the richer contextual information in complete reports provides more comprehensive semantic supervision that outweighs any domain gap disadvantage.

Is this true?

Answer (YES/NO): NO